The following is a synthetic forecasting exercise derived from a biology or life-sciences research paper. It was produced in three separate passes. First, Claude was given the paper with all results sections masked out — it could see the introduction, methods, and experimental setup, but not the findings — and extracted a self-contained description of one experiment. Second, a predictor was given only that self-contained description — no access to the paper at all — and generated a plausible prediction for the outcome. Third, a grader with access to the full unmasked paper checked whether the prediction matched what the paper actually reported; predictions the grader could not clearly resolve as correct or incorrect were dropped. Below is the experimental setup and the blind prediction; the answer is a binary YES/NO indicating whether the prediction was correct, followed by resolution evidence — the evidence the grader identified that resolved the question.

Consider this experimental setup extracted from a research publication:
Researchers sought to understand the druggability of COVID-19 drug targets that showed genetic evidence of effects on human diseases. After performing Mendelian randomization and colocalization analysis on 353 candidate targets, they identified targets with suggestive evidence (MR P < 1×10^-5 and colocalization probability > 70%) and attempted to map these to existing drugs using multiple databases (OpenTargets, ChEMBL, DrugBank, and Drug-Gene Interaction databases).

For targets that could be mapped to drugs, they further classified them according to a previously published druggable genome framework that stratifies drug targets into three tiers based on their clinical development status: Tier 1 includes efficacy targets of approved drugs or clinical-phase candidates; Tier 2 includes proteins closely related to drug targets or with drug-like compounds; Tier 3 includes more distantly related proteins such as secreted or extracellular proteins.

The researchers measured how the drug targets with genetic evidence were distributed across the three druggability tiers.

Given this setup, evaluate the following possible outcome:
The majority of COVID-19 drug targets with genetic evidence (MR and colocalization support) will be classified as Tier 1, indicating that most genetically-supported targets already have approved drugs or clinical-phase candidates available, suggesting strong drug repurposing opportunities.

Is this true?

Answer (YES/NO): NO